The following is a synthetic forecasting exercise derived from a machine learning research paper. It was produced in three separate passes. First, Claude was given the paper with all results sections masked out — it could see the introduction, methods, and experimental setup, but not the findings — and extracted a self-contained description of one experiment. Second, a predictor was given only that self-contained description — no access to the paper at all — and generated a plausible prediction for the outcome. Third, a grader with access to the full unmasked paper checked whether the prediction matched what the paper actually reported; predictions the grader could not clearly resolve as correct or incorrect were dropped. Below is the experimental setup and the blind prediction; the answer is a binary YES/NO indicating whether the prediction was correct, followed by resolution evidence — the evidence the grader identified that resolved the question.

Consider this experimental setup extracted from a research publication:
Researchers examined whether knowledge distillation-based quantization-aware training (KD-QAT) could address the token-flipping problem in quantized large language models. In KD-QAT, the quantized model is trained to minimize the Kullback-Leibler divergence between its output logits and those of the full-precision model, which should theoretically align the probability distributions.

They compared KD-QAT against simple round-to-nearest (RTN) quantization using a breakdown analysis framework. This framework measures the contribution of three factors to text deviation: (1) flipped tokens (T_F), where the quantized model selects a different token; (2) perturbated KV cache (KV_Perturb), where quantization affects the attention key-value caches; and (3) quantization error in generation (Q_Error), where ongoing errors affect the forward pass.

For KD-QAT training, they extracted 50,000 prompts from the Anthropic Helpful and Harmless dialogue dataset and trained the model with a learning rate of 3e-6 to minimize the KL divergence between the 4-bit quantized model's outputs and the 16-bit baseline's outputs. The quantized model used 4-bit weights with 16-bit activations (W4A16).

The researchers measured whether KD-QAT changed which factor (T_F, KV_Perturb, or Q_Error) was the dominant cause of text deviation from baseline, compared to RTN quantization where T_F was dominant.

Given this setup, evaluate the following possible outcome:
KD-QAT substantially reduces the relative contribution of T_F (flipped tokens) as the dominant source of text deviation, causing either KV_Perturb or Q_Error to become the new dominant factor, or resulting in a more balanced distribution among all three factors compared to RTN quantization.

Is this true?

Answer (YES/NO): NO